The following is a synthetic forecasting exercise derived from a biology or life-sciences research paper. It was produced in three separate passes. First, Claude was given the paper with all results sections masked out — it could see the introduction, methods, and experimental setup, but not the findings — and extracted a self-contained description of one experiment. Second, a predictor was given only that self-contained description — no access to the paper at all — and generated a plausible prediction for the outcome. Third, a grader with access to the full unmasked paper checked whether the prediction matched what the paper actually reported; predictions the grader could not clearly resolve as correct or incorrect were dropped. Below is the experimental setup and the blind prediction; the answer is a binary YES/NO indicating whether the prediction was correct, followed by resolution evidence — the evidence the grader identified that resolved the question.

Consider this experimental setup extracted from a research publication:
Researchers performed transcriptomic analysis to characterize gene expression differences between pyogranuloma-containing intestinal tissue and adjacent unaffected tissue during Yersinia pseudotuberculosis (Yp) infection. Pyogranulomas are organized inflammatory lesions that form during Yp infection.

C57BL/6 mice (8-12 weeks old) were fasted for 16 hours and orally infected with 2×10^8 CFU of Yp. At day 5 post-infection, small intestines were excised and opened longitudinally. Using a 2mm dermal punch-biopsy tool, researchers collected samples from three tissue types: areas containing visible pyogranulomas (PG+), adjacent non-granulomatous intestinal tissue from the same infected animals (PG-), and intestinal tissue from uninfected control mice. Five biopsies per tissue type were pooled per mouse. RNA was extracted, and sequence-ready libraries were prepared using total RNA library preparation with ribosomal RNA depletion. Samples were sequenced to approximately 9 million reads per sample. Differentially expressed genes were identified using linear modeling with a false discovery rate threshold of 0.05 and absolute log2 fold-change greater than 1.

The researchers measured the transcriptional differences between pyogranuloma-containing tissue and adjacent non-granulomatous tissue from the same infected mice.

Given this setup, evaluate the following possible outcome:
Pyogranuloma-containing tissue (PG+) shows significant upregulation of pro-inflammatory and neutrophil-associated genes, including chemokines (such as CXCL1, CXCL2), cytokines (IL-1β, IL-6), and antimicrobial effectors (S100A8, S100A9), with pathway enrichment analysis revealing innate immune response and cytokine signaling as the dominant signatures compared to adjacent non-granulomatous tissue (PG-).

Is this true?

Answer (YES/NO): YES